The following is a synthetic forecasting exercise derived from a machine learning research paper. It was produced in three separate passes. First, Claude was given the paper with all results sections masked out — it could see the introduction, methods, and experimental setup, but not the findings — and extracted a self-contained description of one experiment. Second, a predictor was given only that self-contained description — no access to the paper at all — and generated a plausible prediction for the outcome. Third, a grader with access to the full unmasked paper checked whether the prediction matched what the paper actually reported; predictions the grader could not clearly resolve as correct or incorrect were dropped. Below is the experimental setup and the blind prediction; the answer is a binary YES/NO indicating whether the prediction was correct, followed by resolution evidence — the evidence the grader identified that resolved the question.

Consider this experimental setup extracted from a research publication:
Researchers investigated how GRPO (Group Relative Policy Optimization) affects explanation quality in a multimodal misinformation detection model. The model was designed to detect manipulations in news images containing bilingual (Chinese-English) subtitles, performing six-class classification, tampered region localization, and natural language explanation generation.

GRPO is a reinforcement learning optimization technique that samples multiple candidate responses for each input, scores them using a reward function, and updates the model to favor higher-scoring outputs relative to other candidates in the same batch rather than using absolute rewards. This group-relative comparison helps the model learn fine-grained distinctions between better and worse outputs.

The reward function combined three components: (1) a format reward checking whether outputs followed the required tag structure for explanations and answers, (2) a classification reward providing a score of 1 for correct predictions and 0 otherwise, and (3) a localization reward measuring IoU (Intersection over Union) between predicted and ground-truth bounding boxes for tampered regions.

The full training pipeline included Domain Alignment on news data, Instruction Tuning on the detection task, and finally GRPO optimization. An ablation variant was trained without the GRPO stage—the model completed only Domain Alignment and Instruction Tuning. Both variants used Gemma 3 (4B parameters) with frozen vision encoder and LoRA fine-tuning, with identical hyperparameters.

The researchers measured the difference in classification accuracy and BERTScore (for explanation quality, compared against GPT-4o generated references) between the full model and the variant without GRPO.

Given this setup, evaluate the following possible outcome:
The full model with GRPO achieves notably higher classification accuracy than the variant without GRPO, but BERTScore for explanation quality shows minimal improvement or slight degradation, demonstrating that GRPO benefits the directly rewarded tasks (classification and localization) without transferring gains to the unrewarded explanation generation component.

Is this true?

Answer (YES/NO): NO